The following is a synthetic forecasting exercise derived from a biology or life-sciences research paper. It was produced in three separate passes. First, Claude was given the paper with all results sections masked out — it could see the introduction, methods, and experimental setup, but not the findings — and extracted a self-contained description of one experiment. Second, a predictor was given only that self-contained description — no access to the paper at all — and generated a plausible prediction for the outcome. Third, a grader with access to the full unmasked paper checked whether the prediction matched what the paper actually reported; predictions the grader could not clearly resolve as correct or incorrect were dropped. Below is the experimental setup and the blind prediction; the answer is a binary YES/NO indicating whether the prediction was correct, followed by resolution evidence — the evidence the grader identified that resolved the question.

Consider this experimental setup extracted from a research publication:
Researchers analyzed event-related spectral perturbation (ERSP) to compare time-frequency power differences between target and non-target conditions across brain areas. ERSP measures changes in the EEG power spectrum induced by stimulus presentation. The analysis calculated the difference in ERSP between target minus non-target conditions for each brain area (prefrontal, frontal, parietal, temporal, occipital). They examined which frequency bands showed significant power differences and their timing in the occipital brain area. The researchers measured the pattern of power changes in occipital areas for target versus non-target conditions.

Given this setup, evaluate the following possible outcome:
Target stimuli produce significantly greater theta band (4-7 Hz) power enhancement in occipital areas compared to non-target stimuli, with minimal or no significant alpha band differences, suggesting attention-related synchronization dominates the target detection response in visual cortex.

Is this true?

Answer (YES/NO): NO